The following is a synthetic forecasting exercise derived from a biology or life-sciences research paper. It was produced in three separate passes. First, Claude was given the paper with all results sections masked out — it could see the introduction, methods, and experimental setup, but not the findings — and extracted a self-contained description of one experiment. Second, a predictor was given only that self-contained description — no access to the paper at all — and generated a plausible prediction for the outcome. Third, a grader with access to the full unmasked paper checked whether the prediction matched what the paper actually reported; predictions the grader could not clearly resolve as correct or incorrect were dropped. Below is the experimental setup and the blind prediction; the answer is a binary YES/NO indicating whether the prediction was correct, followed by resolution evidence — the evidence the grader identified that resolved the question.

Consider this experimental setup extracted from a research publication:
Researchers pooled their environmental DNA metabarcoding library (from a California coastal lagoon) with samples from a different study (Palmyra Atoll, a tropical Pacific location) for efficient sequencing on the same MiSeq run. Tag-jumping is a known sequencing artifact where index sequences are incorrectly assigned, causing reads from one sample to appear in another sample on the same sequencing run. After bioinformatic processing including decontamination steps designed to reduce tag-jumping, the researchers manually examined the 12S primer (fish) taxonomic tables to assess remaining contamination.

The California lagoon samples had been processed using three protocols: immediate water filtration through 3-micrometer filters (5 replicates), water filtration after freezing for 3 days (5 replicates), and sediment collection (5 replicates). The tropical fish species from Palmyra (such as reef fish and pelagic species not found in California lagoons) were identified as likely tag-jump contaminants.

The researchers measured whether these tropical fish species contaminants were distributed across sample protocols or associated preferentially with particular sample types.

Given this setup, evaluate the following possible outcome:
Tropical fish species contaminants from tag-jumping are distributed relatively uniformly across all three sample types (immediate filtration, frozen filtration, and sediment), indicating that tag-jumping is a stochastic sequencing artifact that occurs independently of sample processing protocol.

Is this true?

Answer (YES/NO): NO